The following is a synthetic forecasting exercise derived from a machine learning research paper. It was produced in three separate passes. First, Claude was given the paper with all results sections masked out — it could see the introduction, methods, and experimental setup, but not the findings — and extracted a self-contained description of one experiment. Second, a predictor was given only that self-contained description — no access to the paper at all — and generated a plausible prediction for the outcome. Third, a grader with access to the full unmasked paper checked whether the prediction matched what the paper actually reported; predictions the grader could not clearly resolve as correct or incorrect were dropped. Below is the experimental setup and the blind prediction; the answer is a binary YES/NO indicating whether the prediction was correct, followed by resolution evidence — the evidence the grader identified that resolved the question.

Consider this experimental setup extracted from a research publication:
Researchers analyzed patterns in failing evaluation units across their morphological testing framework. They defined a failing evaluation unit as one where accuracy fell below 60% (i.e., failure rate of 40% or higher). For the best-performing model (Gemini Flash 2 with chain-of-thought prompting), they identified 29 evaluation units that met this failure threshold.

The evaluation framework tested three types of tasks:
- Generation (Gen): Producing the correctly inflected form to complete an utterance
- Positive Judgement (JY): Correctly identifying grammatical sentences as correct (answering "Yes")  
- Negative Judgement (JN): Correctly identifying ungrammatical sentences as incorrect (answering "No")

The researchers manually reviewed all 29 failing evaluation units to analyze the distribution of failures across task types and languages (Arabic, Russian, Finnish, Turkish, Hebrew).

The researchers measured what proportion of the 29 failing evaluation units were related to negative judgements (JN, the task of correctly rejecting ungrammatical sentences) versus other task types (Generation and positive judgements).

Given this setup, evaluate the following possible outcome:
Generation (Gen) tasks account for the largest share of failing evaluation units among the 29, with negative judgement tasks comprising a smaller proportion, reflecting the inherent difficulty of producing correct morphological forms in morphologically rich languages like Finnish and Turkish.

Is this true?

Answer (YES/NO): NO